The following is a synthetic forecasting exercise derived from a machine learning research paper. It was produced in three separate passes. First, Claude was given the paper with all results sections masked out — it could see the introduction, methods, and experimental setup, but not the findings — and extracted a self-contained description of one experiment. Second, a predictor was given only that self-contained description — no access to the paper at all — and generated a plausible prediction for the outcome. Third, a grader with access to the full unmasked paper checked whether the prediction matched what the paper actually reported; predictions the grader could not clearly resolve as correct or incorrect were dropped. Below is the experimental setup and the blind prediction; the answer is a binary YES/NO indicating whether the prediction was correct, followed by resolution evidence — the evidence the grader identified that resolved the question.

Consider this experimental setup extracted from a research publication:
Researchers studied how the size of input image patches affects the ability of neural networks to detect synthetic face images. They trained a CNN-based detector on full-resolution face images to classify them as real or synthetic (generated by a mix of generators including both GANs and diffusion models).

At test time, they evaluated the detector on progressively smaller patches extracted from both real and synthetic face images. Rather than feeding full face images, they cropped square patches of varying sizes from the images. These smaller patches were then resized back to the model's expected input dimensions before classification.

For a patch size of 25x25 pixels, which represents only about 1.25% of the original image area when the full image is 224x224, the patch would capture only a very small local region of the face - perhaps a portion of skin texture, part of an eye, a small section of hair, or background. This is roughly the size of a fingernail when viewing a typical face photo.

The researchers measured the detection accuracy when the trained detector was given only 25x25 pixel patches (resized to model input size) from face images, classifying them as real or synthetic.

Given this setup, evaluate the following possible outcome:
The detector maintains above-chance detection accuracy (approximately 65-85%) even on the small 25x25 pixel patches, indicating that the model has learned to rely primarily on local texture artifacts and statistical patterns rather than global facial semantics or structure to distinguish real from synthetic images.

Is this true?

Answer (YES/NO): YES